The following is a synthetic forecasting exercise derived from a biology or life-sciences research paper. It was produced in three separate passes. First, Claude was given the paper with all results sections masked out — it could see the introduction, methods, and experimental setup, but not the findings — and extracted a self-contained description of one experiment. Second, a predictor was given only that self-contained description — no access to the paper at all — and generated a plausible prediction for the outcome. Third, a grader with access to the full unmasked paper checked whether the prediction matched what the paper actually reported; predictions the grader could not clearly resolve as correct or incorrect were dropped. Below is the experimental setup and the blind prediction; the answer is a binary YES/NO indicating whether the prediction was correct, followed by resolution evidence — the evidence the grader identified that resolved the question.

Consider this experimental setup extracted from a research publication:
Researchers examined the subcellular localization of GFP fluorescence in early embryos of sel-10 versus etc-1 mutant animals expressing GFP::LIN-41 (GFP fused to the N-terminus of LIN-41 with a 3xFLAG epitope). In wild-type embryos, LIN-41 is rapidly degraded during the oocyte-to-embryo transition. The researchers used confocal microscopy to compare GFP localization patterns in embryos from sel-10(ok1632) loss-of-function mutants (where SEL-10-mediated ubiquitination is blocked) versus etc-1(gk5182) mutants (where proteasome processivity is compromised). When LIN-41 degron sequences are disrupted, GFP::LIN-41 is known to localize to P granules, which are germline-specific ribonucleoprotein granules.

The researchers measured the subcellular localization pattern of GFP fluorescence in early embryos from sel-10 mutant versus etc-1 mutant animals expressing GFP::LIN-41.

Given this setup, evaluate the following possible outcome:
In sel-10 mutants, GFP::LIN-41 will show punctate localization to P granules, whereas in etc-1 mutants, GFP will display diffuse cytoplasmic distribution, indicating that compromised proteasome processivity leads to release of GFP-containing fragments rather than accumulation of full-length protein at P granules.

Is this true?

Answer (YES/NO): NO